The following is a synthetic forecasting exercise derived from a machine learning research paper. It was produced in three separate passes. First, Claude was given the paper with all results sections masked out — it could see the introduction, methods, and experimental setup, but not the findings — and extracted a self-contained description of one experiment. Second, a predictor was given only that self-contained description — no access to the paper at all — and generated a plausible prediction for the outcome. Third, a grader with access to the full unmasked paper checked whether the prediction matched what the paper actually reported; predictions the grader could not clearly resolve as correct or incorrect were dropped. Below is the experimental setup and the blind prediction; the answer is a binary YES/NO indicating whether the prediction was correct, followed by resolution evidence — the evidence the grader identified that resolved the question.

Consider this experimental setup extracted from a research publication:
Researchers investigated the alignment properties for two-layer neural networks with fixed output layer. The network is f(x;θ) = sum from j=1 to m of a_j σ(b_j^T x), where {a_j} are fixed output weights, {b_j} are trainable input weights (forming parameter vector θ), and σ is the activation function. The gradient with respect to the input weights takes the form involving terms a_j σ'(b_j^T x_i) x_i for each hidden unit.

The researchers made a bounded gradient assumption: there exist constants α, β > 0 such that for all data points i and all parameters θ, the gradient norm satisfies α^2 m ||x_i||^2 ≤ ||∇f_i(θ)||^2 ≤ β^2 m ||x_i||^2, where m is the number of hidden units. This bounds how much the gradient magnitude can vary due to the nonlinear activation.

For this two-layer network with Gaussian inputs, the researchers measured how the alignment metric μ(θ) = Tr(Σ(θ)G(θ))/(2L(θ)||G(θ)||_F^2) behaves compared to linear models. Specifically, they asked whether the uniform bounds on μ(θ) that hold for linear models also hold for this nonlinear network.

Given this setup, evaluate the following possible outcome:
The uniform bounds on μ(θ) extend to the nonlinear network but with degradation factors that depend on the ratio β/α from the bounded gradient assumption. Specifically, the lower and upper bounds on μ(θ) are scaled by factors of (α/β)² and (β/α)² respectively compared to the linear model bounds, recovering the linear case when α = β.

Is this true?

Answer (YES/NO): YES